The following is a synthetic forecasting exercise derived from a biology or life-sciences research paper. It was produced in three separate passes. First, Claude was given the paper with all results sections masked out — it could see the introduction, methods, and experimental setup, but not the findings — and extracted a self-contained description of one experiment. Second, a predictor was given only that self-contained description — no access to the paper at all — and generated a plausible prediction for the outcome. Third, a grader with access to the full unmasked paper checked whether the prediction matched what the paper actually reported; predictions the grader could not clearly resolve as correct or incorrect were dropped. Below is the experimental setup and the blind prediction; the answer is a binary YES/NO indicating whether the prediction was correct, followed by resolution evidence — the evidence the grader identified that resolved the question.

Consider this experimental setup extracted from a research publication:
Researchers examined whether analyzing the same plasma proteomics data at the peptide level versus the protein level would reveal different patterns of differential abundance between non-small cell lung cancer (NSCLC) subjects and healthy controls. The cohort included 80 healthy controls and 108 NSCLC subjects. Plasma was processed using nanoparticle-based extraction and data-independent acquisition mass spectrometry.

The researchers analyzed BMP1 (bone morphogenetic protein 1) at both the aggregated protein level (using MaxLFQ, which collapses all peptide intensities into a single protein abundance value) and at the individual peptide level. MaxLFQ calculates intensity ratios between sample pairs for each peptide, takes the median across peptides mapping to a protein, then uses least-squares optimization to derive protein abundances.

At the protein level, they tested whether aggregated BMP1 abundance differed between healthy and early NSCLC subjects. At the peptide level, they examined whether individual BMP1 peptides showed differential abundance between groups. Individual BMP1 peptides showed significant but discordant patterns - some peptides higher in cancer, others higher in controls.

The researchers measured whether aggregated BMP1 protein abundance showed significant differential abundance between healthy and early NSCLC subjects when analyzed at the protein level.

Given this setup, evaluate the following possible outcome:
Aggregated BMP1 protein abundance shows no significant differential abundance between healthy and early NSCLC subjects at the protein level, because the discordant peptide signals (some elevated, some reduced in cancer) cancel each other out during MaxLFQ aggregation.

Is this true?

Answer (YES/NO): YES